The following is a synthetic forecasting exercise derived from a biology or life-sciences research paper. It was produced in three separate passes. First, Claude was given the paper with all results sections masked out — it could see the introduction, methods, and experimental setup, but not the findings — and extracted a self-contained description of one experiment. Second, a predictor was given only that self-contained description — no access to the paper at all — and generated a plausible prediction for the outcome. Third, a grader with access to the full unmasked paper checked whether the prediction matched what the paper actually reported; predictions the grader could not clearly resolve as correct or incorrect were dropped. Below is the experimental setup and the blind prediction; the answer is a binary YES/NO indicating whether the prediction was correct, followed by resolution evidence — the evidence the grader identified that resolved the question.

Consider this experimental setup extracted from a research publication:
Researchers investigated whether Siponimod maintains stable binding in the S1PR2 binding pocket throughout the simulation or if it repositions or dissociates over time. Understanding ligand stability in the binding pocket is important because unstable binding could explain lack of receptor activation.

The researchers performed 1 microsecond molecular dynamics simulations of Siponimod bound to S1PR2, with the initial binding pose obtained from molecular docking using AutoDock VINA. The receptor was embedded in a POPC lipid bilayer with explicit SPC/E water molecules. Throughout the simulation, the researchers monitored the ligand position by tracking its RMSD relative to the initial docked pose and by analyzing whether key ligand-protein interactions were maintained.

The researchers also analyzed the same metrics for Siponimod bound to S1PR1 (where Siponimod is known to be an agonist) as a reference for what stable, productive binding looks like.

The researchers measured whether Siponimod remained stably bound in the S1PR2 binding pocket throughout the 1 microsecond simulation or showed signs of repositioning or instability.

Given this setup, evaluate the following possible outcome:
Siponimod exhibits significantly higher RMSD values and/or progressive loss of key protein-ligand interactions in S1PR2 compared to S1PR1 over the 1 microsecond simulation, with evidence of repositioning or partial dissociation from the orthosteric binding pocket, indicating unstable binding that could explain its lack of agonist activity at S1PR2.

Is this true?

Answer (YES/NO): NO